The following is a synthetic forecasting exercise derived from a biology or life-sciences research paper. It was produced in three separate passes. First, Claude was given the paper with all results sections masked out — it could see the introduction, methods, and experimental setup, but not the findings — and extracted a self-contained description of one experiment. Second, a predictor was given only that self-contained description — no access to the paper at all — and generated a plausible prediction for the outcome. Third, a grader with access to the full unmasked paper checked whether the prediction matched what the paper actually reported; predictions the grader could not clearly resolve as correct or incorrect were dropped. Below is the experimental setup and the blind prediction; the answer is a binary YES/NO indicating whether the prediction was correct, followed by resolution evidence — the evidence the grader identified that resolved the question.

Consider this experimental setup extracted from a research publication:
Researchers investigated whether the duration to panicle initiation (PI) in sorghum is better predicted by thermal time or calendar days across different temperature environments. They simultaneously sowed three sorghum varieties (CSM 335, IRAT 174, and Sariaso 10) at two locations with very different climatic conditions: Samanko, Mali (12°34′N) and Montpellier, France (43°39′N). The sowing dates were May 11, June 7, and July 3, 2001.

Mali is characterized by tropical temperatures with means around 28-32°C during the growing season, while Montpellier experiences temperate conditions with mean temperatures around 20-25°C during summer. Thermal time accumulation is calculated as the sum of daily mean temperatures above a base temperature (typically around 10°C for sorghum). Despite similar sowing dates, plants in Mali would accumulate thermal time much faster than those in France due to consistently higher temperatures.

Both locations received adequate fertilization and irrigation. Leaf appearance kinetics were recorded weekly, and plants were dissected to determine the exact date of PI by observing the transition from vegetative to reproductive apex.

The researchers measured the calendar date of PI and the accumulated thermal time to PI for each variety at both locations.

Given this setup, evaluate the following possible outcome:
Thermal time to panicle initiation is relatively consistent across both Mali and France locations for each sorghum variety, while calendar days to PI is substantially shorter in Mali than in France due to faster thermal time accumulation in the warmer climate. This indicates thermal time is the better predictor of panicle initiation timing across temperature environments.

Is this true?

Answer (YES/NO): NO